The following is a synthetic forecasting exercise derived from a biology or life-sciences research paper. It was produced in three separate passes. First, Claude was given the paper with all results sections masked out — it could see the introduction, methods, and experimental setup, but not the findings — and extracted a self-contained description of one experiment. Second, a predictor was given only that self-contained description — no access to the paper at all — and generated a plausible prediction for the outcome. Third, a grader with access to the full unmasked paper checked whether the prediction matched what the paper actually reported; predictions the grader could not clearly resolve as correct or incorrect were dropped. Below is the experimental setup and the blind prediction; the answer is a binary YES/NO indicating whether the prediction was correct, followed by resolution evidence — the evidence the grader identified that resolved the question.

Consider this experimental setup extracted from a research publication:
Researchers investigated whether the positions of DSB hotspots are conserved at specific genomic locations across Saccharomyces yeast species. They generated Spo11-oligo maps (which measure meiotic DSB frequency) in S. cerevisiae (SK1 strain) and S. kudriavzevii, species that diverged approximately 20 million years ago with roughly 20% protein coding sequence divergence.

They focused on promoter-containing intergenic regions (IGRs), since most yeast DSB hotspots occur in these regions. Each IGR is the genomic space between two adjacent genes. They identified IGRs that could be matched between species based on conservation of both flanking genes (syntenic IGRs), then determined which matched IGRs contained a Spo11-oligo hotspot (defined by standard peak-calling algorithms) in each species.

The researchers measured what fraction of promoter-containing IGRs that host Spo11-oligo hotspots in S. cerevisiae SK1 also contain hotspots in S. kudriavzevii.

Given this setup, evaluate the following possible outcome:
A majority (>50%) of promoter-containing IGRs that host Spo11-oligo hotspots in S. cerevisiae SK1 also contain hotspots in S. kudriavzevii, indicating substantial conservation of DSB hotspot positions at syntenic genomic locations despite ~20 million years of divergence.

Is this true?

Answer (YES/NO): YES